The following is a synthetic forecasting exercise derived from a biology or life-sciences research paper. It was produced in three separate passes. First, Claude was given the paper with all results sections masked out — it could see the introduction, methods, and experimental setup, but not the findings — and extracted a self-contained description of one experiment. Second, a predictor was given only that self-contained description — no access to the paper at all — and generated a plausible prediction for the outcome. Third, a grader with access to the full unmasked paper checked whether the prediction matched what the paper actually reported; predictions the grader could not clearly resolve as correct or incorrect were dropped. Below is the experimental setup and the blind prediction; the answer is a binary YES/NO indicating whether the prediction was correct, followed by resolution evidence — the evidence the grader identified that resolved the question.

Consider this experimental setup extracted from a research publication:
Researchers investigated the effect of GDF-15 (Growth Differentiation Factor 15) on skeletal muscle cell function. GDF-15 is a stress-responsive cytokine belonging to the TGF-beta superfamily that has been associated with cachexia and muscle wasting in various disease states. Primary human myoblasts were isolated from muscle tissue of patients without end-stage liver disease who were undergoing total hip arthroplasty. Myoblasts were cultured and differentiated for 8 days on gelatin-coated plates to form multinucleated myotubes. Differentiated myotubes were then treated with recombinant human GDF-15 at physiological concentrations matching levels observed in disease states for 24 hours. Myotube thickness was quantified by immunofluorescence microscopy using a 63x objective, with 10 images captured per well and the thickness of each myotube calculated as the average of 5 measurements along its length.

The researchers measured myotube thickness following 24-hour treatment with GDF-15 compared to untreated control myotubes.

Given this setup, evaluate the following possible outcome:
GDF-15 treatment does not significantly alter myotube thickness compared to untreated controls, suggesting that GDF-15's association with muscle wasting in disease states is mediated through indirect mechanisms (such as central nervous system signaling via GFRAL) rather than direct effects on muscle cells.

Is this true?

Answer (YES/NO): NO